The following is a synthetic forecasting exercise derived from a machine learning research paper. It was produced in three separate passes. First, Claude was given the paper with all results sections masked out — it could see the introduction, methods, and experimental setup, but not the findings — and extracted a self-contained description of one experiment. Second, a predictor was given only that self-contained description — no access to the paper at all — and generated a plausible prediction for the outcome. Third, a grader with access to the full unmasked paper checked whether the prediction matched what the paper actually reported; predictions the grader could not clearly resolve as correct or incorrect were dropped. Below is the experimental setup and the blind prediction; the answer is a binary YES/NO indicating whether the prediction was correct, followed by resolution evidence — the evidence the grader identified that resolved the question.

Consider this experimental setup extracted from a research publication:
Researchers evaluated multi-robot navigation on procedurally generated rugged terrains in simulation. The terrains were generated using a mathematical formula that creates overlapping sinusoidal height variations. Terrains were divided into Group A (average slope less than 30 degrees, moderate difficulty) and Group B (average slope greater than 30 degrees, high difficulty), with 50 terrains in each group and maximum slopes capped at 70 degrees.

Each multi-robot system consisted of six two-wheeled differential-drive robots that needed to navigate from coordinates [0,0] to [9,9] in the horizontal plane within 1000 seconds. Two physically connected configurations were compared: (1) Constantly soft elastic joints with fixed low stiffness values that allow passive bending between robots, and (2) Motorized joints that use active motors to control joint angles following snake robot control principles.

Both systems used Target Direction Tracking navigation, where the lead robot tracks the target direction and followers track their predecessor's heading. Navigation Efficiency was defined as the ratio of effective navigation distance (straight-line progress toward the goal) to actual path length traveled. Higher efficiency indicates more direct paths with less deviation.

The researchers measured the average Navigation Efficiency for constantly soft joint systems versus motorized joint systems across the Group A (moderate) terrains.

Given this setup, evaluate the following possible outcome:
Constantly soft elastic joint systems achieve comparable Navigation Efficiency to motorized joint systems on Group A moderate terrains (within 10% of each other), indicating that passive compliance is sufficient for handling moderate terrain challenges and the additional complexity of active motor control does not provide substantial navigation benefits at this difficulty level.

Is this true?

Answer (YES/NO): YES